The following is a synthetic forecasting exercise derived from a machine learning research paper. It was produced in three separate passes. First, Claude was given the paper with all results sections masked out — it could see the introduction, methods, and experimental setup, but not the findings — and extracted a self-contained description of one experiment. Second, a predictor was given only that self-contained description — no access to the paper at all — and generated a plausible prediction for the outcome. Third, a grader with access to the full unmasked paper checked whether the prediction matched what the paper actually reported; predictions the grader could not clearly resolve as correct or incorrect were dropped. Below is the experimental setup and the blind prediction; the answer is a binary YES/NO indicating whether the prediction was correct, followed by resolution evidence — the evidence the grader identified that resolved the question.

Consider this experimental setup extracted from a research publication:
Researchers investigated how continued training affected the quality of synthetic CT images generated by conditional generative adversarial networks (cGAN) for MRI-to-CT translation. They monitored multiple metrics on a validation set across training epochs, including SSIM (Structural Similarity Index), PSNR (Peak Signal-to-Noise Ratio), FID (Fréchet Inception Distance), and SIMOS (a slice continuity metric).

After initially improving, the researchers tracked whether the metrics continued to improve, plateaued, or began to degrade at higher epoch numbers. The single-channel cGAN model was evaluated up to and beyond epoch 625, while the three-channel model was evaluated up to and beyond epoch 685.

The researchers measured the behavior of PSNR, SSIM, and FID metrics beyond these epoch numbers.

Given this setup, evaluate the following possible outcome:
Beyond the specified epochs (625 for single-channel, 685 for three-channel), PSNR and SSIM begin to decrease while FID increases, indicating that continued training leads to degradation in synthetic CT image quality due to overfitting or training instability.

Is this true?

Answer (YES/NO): YES